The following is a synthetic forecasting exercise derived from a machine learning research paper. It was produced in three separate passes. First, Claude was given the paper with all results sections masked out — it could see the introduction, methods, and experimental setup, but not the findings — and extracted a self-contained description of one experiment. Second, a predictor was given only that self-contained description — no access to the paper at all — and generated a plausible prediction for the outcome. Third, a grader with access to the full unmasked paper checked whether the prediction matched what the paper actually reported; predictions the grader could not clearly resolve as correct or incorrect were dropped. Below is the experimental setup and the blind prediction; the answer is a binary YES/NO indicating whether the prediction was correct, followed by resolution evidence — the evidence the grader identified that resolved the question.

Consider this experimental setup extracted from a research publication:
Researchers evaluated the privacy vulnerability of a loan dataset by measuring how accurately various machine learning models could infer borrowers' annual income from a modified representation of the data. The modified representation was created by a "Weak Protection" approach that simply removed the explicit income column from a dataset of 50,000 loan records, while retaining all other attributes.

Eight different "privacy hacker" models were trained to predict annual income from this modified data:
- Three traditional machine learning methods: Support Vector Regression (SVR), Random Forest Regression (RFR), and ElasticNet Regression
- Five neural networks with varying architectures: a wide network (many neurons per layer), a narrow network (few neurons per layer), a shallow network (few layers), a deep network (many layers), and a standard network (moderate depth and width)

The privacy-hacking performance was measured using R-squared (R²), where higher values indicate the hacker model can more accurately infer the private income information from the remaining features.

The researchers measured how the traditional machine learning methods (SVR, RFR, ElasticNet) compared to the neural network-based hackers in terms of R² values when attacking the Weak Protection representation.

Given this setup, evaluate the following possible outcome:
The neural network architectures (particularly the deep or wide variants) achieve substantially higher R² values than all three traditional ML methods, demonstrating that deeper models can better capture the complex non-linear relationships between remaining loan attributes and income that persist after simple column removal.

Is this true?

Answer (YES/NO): NO